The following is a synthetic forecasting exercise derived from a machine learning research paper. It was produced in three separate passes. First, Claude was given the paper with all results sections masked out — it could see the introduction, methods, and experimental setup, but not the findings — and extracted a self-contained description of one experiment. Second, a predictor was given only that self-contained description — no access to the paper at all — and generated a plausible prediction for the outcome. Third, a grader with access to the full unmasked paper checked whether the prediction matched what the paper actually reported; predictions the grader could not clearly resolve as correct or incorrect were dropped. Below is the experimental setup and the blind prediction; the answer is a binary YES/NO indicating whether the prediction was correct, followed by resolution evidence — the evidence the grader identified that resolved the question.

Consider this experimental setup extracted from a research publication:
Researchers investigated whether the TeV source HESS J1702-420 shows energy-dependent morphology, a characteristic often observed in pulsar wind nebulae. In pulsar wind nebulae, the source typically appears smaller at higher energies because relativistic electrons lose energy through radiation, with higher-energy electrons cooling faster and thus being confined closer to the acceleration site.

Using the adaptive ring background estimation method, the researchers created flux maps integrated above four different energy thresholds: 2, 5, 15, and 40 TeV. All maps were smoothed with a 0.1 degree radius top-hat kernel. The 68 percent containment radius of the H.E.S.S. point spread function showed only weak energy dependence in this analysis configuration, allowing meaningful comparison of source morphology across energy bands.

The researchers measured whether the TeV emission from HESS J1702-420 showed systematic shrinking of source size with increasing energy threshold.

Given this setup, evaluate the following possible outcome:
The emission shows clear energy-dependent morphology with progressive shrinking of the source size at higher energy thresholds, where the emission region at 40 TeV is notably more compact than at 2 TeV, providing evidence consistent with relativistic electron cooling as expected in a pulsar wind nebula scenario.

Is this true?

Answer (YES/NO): NO